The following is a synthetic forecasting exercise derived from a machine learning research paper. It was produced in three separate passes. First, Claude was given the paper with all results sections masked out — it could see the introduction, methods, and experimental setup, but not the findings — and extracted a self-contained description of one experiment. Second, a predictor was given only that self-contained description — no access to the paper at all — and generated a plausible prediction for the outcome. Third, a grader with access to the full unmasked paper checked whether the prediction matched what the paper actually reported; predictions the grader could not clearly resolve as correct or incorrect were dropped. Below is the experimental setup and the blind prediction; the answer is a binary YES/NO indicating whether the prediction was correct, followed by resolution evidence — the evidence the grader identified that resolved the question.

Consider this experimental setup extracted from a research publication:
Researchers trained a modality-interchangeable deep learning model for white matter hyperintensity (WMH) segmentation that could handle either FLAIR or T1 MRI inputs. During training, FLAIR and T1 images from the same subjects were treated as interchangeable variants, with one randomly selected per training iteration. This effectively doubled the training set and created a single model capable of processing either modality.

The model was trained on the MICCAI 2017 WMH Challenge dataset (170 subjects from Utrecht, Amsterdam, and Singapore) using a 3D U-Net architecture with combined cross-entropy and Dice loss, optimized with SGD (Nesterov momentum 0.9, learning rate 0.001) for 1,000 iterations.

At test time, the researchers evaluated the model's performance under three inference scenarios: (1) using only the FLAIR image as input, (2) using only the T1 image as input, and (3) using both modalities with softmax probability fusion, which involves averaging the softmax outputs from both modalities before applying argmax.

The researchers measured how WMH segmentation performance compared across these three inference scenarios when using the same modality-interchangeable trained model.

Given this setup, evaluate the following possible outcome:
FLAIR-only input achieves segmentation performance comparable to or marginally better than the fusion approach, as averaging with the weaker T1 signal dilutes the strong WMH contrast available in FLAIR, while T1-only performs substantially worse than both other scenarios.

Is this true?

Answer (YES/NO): YES